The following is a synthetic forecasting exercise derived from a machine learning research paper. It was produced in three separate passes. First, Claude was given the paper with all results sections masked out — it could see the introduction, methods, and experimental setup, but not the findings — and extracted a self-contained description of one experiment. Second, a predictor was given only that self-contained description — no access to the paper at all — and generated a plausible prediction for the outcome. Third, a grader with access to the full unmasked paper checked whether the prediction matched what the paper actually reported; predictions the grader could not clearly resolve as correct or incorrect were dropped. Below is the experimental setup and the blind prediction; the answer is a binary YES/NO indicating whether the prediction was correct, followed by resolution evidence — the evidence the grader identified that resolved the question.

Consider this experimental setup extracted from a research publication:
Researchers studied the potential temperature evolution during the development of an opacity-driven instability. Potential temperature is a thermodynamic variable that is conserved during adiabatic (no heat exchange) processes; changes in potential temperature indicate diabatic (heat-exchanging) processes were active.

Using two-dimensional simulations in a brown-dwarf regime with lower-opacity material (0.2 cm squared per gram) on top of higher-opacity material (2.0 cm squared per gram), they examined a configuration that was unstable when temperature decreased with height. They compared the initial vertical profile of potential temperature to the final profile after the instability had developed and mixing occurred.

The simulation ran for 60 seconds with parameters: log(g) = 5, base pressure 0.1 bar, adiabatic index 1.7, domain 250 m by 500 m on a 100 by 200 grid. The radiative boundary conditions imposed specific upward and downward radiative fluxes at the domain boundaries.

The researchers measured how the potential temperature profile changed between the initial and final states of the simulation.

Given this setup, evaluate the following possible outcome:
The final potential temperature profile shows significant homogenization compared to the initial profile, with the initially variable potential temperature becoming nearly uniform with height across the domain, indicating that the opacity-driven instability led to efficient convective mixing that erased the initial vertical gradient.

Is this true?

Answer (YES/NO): NO